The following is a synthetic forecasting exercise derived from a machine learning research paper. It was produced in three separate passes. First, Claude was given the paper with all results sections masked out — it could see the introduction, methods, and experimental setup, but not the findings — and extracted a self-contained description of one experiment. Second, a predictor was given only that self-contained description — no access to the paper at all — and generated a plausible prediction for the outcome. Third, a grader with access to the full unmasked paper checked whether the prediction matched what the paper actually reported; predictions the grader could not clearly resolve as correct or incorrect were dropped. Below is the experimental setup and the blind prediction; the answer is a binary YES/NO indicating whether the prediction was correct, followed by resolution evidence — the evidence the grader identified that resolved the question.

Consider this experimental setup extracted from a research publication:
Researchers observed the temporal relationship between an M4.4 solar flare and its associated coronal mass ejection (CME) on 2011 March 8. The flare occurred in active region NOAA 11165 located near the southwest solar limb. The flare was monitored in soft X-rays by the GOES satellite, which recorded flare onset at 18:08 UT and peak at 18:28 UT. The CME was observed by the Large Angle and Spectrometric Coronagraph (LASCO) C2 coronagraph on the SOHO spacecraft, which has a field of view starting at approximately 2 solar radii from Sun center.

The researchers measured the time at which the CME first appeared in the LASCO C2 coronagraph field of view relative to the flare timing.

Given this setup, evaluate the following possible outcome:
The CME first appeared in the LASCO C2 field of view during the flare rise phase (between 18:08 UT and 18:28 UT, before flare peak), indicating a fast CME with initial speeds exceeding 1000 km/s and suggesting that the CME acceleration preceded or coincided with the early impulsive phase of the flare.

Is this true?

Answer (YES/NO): NO